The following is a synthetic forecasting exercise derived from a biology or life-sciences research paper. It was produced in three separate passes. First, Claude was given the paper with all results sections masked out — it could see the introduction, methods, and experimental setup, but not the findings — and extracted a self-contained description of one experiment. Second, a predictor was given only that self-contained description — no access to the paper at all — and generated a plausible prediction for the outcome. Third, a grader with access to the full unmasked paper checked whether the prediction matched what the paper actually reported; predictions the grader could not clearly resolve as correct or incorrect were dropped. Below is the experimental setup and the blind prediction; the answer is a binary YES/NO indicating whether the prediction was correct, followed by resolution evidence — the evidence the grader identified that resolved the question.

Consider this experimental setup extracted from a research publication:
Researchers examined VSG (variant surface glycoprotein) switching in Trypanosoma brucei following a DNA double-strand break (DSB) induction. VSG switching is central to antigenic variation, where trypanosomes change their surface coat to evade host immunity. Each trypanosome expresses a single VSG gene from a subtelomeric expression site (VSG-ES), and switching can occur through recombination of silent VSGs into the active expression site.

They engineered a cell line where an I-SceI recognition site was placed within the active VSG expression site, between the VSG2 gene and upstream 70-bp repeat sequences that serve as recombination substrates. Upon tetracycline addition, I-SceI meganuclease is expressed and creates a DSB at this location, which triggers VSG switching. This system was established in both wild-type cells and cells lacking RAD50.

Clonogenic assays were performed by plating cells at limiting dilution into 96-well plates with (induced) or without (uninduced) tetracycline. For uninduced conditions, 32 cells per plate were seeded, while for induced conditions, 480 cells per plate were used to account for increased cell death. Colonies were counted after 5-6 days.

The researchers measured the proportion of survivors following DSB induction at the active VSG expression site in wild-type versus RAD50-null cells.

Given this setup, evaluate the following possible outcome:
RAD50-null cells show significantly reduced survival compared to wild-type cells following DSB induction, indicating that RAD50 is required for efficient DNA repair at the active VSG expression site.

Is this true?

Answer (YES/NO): NO